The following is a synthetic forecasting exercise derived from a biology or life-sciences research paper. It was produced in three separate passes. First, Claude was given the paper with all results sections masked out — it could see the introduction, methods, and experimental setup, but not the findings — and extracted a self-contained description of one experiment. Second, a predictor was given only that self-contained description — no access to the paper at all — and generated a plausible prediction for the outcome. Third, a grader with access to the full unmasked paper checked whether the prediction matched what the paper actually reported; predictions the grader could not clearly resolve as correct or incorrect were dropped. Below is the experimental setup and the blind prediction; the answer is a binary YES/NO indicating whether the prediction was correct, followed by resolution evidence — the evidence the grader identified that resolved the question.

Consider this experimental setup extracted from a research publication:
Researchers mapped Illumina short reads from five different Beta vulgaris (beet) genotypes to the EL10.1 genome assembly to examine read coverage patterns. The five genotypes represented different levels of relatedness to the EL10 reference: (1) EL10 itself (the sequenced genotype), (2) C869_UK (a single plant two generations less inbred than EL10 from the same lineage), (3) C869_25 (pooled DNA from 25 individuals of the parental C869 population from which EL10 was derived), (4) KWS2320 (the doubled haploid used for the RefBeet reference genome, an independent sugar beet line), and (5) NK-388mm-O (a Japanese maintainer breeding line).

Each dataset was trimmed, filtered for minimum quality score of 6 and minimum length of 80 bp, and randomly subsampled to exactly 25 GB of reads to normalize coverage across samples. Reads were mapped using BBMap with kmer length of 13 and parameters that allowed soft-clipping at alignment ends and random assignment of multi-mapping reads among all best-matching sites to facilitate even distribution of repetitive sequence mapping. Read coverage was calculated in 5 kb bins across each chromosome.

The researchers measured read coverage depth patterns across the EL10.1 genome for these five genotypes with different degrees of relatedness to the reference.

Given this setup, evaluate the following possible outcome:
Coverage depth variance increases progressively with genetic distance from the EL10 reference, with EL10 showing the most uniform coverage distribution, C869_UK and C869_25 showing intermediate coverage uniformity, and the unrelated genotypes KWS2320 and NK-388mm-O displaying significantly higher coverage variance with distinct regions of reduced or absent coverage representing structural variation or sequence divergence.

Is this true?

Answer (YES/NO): NO